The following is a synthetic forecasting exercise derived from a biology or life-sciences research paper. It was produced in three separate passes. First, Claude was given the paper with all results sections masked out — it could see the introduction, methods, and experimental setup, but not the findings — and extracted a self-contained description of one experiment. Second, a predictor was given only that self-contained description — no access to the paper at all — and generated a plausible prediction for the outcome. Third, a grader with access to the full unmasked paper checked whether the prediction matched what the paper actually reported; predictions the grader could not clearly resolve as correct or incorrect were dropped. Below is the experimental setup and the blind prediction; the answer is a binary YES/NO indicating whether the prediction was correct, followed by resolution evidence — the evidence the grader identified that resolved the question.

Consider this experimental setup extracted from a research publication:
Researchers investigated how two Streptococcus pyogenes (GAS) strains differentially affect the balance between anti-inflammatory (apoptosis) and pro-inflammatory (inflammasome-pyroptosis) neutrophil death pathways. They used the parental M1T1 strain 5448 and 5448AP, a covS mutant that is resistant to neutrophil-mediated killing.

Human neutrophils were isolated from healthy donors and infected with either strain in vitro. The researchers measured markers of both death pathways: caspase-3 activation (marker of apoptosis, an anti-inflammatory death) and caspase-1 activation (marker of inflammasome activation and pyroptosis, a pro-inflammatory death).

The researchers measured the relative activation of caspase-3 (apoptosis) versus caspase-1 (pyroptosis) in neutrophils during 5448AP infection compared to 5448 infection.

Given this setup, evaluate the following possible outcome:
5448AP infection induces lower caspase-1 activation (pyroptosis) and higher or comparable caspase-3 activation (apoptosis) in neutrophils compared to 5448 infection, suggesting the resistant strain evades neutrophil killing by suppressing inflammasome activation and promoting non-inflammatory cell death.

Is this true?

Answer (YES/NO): NO